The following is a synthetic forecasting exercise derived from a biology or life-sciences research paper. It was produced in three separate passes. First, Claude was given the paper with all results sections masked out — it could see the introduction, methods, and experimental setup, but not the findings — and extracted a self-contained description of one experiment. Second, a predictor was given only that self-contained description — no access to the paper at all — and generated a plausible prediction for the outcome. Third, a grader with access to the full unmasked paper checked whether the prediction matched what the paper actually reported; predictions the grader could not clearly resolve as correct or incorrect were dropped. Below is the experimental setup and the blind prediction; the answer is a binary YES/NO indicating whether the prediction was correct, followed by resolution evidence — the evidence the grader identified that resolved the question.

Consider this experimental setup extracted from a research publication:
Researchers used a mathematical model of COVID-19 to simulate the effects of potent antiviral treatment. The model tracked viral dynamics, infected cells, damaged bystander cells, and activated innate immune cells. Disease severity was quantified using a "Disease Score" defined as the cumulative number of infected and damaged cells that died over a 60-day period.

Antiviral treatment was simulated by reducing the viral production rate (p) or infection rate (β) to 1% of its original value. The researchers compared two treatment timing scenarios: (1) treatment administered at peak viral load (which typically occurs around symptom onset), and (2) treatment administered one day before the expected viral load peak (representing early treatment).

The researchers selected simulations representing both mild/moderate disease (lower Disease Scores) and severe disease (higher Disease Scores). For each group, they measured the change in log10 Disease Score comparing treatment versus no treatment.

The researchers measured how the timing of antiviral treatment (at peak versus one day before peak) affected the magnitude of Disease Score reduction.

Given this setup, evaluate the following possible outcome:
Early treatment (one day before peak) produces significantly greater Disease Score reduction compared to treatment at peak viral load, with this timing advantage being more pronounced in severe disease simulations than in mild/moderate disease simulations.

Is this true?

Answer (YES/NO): YES